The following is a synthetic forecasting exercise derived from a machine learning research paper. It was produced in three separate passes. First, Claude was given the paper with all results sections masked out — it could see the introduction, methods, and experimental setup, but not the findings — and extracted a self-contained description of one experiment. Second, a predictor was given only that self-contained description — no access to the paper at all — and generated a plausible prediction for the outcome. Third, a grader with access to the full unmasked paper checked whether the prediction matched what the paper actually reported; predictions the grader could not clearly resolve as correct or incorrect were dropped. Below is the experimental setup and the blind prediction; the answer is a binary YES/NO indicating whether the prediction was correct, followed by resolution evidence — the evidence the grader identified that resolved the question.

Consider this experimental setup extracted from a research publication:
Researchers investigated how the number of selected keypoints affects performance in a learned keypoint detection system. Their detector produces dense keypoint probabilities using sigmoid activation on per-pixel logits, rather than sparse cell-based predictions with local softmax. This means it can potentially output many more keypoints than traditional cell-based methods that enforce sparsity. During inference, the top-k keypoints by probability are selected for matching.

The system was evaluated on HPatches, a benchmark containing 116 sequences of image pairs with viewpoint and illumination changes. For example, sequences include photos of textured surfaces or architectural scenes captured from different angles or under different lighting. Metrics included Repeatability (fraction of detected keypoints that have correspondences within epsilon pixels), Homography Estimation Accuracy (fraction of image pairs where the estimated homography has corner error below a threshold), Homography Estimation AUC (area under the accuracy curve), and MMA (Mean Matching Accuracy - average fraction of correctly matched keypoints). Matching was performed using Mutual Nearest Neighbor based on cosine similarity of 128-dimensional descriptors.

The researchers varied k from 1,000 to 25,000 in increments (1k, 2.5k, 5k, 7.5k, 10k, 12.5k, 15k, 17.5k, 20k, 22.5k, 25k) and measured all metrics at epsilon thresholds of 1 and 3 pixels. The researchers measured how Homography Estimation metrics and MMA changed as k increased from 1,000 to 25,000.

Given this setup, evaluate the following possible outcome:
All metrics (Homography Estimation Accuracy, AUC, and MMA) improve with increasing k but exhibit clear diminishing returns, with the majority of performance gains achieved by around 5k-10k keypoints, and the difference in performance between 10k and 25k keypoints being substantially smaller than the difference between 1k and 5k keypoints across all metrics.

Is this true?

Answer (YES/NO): YES